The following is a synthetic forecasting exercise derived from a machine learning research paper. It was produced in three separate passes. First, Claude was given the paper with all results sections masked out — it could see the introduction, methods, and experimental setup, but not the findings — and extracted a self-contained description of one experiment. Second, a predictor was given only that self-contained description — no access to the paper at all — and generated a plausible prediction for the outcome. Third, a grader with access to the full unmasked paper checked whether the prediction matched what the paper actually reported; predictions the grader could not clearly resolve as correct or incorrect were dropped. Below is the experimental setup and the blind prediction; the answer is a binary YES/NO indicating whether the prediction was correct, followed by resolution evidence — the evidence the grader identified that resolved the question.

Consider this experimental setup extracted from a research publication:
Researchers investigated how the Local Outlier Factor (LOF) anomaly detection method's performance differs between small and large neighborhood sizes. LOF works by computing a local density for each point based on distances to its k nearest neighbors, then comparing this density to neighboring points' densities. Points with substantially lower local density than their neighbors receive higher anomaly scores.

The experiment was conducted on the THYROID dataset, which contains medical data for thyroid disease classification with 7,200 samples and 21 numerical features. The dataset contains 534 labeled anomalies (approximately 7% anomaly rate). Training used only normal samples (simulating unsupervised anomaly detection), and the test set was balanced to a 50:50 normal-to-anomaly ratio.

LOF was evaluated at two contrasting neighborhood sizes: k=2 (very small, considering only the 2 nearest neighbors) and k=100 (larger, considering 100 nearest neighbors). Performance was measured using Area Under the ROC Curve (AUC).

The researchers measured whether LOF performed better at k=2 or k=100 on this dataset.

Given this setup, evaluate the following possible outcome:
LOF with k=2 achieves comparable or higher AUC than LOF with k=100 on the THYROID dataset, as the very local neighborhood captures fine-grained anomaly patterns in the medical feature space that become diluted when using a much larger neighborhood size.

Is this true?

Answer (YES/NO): YES